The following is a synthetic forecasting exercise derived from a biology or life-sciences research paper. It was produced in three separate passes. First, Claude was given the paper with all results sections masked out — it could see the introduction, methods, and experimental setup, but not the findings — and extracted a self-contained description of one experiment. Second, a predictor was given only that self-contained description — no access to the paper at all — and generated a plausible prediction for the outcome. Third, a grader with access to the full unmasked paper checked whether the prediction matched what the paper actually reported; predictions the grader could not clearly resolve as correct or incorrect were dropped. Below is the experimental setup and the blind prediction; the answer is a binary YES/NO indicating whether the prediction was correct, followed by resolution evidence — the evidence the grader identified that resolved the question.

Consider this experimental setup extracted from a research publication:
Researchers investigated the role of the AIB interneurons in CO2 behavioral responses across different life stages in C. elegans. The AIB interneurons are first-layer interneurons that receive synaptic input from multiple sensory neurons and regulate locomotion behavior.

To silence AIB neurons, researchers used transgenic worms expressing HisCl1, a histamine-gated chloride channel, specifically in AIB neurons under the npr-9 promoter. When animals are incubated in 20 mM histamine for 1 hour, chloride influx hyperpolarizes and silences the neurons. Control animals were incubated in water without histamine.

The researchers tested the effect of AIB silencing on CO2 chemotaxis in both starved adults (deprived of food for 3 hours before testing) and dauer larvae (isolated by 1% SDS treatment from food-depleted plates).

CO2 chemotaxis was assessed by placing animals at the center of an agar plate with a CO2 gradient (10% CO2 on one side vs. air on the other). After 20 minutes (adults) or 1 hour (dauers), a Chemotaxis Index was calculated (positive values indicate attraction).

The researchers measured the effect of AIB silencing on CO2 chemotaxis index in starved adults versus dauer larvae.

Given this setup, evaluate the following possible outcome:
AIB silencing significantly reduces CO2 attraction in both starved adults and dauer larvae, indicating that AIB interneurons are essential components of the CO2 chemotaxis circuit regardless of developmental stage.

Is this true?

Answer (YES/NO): NO